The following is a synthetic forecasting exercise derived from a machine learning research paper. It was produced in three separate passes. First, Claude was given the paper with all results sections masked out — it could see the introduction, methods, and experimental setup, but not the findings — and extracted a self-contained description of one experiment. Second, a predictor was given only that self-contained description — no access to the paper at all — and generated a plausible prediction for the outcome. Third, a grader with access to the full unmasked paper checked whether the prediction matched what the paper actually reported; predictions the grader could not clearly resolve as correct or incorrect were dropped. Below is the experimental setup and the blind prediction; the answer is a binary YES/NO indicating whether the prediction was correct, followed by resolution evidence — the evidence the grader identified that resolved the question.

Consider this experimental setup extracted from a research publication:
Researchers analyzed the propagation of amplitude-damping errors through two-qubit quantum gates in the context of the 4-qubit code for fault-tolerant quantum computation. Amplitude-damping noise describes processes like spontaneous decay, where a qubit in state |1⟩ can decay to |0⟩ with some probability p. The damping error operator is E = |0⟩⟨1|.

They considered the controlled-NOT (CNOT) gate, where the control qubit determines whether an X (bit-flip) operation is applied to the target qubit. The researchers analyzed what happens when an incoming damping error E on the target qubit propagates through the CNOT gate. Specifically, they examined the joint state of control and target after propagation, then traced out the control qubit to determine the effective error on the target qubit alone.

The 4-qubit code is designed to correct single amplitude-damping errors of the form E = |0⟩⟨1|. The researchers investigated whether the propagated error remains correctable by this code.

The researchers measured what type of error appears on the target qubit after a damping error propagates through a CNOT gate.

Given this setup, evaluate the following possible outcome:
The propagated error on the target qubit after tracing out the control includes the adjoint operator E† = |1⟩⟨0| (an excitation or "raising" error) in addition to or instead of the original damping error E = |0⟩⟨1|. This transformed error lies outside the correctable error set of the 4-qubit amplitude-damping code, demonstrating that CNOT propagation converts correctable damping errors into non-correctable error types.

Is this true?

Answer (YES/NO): YES